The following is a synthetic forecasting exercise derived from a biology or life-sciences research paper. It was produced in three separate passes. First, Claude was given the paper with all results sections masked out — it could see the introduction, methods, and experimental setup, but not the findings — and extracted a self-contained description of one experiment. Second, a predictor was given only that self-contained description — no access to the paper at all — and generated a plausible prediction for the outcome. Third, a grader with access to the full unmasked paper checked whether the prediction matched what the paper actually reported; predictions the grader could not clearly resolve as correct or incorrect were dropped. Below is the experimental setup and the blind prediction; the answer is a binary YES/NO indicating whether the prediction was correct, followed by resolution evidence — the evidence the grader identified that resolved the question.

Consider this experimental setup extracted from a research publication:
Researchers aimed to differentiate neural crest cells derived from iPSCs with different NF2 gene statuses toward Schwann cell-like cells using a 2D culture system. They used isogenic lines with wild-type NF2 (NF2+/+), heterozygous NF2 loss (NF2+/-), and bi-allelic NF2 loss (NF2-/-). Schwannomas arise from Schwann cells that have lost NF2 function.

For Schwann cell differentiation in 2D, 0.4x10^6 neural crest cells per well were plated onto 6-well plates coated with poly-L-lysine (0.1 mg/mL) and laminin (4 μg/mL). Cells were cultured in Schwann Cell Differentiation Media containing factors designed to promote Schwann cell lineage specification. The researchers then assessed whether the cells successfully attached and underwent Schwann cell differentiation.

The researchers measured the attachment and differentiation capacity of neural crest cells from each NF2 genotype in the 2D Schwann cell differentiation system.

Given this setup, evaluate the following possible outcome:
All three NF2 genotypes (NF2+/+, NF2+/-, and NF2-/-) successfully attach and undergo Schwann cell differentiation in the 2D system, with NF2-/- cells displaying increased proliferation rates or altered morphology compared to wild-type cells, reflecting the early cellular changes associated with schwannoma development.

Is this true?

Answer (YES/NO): NO